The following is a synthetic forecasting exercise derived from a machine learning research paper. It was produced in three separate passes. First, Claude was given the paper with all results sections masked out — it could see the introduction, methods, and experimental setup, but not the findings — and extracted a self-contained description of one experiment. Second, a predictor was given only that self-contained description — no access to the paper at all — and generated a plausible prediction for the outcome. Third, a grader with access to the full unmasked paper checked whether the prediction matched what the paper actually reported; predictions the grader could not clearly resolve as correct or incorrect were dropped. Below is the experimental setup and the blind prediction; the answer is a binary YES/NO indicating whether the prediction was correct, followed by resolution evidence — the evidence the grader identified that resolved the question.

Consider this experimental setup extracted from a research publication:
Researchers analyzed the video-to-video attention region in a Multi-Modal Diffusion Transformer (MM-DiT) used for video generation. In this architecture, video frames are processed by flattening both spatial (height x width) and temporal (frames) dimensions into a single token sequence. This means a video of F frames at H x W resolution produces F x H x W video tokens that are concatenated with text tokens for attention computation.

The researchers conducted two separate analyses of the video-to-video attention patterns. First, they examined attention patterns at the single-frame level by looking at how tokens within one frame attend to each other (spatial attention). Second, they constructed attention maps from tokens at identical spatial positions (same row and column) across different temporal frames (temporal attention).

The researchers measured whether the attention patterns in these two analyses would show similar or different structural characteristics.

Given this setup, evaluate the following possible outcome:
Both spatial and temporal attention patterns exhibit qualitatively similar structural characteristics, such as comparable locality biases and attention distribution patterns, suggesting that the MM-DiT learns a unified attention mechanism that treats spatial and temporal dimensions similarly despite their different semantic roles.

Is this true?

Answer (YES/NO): YES